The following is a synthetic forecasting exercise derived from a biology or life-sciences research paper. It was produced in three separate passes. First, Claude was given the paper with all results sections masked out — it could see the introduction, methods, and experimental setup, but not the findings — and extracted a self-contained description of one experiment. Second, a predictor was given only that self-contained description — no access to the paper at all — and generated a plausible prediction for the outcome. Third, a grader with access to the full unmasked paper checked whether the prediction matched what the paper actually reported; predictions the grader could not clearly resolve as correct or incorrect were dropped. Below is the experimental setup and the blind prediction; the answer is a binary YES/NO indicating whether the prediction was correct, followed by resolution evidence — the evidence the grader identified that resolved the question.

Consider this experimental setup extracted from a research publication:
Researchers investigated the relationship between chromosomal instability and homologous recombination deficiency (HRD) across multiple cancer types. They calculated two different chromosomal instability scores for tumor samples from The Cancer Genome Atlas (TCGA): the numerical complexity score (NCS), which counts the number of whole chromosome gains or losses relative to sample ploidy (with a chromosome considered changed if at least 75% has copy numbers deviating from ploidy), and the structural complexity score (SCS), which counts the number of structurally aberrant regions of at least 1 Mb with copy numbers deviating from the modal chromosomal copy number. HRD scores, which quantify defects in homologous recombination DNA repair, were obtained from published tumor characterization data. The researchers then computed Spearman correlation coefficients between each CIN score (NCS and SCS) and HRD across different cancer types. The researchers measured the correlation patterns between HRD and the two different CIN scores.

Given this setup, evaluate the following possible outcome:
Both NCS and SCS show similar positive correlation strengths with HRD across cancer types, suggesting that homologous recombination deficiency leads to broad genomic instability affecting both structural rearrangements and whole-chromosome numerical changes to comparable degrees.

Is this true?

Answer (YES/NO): NO